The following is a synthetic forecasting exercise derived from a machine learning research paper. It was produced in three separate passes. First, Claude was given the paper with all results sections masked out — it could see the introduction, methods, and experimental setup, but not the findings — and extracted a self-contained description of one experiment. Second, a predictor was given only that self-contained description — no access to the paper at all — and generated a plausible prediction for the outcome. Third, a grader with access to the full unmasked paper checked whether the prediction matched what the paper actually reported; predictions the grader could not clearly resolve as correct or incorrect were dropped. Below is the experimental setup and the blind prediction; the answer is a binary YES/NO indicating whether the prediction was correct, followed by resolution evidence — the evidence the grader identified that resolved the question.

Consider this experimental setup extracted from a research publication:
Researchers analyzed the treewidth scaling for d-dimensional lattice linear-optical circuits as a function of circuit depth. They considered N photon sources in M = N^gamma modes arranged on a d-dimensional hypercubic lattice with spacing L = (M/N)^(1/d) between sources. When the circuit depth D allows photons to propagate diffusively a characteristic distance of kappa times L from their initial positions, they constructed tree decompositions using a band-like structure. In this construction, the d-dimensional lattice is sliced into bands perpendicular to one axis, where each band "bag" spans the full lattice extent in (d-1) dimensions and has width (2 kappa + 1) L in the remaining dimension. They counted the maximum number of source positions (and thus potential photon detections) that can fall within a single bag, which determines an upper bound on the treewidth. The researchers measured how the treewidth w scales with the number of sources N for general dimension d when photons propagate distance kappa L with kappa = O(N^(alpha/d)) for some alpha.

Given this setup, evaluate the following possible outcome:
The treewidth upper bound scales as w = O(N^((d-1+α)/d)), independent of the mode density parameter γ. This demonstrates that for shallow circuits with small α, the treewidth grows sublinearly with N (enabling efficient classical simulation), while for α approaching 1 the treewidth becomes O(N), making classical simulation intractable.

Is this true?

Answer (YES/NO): YES